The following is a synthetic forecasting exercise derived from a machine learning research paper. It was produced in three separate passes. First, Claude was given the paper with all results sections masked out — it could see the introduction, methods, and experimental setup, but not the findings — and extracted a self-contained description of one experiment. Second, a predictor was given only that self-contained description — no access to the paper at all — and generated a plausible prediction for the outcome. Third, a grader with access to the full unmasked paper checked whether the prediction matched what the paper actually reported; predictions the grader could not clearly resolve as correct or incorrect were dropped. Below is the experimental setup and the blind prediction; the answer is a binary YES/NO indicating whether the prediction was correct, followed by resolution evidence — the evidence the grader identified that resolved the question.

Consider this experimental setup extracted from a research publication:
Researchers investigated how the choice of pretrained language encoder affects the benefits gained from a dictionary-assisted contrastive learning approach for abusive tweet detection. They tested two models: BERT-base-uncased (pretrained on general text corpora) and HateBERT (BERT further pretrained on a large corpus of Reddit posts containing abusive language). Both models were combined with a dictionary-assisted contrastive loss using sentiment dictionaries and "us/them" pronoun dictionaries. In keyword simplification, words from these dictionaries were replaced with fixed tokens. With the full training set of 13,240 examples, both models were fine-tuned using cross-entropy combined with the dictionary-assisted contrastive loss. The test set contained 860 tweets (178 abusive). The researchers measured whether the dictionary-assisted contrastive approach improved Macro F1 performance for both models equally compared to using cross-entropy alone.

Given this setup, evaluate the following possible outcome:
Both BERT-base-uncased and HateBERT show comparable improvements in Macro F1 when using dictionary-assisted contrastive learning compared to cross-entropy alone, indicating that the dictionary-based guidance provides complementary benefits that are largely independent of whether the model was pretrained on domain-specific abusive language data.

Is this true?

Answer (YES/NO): NO